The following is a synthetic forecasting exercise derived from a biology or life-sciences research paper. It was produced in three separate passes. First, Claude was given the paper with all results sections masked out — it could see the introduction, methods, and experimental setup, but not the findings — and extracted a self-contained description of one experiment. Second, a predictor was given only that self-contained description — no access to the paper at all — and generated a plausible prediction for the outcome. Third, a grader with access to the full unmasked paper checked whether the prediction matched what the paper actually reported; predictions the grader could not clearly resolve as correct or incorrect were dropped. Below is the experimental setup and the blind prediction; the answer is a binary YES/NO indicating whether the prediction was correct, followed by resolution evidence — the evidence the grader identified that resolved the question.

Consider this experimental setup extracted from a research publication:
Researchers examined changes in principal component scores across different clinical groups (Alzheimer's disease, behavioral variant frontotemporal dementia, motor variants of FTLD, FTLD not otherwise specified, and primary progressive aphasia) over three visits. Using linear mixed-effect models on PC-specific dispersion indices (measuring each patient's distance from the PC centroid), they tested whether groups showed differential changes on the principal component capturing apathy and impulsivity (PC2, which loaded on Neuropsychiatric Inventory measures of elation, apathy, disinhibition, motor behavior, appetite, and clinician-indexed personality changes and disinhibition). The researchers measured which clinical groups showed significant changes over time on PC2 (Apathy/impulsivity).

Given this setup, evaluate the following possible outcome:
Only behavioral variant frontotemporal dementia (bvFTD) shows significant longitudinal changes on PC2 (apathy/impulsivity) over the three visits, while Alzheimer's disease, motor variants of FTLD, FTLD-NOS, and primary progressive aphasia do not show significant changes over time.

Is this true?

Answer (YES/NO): NO